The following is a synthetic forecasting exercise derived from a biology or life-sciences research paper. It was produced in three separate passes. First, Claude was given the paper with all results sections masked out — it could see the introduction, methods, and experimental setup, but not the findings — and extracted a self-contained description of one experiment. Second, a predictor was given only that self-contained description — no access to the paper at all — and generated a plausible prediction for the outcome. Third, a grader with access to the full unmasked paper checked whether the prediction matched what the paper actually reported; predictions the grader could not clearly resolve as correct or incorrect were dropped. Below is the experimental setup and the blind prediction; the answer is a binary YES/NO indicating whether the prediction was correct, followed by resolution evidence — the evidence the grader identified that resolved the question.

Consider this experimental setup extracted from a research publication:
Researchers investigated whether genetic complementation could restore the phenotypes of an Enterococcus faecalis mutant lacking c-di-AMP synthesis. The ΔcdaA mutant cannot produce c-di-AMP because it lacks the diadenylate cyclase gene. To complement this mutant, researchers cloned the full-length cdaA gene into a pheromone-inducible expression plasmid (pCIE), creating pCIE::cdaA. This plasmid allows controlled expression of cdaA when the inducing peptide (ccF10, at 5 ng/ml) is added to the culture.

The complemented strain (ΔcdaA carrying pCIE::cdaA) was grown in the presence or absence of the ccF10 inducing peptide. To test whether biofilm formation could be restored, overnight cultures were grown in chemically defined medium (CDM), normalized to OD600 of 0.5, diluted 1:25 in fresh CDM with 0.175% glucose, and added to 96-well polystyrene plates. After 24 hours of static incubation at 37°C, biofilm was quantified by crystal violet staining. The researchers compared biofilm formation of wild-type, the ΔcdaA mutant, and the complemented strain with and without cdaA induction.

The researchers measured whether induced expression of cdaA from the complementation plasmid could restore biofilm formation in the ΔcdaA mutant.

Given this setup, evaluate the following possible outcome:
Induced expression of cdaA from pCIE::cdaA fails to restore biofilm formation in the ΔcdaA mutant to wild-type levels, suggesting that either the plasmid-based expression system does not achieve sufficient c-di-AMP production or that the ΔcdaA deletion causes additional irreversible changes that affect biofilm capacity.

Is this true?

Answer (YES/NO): NO